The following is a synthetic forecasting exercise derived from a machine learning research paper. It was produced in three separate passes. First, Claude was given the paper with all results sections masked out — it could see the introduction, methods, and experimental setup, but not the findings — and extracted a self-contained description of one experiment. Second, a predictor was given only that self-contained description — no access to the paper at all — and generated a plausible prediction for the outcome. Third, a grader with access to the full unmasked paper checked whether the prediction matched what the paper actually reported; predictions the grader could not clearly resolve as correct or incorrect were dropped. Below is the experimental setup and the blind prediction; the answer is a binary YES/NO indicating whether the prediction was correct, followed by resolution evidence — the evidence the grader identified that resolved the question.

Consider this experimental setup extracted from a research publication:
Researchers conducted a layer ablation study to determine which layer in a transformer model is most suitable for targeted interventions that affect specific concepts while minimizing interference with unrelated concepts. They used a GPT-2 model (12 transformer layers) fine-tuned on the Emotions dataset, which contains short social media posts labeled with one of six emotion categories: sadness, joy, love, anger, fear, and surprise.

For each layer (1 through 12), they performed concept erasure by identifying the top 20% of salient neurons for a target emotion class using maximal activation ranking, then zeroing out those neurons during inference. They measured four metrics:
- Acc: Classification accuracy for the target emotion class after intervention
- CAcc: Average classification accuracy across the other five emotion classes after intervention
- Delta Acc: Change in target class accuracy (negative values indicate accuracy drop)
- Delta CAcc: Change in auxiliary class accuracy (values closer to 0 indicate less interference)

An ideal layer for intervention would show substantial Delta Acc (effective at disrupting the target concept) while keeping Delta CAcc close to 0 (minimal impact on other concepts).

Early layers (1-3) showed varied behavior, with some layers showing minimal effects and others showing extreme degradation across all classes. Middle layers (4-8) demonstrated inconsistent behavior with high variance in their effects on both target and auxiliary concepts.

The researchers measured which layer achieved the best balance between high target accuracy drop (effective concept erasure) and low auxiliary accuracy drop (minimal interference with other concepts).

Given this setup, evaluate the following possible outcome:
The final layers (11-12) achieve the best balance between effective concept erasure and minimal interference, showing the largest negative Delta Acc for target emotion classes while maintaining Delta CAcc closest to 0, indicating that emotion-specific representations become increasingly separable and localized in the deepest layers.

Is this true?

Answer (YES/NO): NO